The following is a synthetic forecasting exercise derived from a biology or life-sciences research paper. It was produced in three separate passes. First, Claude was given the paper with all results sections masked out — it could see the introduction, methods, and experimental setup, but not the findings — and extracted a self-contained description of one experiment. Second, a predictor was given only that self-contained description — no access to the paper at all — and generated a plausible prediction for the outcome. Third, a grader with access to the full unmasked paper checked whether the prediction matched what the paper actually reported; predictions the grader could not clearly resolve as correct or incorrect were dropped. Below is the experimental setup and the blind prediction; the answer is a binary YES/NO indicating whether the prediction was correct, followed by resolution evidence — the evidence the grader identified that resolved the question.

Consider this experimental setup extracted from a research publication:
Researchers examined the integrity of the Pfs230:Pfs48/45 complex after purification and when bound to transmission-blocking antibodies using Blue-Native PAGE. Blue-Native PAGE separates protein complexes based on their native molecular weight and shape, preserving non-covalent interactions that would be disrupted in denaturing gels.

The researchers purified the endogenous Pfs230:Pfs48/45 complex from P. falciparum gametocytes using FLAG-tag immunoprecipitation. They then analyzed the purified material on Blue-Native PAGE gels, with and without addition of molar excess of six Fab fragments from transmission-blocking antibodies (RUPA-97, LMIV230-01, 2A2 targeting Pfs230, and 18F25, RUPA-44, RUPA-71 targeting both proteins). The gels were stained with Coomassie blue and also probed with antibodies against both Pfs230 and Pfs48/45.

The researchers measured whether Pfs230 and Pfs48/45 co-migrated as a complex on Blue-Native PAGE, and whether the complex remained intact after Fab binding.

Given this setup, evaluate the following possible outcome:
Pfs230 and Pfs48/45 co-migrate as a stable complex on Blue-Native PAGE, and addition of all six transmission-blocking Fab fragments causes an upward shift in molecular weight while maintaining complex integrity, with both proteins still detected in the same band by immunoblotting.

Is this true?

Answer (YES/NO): NO